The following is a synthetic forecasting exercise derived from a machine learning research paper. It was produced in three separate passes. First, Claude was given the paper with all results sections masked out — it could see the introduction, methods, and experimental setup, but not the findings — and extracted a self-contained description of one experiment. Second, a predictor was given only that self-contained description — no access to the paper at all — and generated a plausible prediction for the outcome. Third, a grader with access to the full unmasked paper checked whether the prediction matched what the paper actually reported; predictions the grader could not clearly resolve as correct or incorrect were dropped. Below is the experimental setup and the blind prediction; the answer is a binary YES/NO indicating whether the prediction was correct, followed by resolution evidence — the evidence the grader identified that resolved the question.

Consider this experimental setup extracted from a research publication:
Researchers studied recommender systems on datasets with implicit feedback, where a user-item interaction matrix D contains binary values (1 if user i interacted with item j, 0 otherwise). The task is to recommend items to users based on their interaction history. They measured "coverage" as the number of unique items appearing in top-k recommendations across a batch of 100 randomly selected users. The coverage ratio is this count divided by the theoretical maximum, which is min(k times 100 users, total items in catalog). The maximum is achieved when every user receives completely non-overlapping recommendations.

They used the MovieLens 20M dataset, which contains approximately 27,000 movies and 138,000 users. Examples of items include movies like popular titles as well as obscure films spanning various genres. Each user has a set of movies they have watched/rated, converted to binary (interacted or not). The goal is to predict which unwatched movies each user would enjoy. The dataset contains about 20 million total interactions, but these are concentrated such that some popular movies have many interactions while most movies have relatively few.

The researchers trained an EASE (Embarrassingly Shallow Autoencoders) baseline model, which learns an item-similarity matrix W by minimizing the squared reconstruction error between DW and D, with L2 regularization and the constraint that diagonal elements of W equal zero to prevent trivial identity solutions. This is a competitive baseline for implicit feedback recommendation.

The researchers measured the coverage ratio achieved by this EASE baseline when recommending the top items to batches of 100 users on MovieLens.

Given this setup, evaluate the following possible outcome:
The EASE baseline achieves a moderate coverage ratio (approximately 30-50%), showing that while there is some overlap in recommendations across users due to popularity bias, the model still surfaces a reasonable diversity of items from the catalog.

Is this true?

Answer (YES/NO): NO